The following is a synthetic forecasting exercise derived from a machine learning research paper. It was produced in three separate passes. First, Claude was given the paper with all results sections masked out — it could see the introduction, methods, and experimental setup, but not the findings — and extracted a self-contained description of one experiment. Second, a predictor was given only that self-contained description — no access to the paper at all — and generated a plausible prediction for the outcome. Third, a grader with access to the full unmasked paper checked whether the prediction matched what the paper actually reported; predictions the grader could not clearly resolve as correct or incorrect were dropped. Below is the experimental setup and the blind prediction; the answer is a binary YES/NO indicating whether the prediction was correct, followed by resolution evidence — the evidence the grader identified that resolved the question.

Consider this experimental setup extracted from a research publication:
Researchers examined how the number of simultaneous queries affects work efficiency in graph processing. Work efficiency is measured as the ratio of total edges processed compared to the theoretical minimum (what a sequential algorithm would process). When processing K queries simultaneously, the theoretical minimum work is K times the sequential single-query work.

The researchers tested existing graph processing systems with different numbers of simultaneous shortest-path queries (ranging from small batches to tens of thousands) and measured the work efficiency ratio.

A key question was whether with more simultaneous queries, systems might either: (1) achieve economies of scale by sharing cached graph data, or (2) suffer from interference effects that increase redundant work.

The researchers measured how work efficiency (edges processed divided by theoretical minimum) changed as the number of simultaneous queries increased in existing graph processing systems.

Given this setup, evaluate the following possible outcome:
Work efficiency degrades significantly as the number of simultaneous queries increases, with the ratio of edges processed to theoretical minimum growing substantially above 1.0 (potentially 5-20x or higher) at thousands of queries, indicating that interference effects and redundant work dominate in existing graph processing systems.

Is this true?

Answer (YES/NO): YES